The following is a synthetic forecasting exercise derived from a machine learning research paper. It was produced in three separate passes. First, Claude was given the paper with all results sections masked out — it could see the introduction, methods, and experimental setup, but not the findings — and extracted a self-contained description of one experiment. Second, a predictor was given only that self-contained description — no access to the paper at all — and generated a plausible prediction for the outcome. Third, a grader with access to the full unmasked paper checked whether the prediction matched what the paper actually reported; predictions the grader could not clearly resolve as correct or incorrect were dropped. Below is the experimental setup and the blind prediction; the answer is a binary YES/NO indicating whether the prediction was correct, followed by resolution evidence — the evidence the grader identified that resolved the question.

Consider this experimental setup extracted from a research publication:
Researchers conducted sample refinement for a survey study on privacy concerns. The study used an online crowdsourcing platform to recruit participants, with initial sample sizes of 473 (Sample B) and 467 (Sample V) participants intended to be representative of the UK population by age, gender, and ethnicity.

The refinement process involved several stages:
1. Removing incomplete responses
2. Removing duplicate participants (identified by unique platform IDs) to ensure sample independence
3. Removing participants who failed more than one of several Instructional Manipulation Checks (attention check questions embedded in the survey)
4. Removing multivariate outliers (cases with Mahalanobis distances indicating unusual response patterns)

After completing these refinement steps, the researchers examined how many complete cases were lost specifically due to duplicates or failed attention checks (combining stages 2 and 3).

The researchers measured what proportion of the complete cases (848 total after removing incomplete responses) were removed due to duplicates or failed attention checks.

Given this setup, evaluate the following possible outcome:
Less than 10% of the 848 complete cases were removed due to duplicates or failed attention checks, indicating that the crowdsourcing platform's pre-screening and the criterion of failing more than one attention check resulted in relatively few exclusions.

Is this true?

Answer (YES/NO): YES